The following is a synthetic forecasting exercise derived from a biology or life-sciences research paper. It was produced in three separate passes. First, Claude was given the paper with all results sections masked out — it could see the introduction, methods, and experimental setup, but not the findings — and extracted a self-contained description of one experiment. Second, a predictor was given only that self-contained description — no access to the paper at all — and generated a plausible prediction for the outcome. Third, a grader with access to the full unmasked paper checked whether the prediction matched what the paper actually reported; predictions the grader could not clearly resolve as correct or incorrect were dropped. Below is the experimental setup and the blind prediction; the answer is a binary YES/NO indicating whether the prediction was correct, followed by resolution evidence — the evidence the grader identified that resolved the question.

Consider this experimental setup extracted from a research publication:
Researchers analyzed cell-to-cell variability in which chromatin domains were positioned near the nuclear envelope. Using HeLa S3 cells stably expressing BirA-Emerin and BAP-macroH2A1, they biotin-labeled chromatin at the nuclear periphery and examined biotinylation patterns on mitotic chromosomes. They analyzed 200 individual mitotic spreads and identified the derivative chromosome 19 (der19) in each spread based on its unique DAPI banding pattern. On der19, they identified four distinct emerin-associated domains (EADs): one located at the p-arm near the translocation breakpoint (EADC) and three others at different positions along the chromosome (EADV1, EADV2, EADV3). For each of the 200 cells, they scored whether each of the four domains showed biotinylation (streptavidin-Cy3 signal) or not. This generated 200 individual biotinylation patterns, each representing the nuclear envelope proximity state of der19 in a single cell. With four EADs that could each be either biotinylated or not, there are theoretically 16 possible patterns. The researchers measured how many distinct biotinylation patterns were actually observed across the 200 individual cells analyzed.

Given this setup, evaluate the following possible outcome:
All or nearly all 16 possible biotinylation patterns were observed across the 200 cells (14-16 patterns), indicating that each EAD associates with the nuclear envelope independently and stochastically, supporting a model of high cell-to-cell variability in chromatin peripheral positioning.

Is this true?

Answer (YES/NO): NO